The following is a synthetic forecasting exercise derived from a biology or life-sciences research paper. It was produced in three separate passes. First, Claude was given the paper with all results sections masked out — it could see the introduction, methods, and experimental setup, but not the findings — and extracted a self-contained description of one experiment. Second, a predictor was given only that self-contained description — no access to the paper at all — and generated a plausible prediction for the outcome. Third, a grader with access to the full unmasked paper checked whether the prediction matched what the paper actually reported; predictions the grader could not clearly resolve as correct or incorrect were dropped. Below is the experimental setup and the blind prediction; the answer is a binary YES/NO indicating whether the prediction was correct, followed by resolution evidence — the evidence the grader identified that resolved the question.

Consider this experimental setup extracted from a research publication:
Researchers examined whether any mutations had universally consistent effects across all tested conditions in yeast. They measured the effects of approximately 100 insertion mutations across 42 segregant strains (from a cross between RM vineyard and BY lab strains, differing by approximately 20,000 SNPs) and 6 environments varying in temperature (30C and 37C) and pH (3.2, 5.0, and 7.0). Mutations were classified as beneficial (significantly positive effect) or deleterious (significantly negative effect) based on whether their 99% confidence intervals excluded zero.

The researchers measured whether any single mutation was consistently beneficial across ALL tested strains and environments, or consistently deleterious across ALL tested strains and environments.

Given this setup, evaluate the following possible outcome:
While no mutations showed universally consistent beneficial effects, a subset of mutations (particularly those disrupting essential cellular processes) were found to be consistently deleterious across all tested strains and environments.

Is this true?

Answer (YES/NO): NO